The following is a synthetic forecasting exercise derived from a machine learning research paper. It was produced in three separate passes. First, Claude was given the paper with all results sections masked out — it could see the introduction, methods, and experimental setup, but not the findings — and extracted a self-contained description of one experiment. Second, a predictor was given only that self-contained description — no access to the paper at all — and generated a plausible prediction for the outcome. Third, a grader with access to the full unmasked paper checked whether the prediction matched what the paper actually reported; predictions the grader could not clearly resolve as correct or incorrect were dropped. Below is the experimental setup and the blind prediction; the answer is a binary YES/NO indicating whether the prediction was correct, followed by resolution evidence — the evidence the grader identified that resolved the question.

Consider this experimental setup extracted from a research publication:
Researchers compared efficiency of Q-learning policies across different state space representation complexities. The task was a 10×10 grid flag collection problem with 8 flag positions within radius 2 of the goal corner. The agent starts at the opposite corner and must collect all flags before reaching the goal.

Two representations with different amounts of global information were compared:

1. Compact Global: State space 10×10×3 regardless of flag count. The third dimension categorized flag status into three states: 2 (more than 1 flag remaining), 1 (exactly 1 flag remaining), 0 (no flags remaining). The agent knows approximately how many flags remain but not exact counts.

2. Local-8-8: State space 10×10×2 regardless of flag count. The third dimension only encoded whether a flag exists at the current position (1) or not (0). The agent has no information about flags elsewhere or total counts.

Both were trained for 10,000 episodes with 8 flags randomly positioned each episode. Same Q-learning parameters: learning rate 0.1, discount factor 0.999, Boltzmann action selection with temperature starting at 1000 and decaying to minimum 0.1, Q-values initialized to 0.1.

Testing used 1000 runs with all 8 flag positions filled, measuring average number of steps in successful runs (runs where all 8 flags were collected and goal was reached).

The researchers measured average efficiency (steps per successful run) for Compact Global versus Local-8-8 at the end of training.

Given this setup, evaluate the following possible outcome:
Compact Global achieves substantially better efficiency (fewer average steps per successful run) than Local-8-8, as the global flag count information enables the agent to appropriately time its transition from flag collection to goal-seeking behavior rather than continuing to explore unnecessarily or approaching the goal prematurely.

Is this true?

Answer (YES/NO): YES